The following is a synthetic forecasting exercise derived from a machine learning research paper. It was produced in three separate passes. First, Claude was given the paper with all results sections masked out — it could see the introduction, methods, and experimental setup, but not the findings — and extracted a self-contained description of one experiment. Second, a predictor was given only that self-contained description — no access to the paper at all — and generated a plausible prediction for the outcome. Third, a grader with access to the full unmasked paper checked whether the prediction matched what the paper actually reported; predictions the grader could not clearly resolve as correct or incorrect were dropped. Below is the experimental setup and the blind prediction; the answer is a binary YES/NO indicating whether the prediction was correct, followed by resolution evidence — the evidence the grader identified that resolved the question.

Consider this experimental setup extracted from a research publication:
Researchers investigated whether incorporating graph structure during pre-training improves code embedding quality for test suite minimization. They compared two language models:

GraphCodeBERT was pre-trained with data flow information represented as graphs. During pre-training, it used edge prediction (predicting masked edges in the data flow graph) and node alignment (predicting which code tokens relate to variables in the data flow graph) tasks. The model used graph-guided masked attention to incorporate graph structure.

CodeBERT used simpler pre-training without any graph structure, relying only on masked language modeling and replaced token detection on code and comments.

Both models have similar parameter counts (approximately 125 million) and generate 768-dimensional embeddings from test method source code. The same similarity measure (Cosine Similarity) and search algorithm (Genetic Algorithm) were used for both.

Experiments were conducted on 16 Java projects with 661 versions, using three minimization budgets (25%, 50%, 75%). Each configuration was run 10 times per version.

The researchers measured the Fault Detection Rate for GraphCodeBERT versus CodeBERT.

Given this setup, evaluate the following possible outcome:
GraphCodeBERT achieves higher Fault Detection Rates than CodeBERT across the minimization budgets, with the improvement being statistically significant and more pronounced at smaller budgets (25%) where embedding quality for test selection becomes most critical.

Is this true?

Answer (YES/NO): NO